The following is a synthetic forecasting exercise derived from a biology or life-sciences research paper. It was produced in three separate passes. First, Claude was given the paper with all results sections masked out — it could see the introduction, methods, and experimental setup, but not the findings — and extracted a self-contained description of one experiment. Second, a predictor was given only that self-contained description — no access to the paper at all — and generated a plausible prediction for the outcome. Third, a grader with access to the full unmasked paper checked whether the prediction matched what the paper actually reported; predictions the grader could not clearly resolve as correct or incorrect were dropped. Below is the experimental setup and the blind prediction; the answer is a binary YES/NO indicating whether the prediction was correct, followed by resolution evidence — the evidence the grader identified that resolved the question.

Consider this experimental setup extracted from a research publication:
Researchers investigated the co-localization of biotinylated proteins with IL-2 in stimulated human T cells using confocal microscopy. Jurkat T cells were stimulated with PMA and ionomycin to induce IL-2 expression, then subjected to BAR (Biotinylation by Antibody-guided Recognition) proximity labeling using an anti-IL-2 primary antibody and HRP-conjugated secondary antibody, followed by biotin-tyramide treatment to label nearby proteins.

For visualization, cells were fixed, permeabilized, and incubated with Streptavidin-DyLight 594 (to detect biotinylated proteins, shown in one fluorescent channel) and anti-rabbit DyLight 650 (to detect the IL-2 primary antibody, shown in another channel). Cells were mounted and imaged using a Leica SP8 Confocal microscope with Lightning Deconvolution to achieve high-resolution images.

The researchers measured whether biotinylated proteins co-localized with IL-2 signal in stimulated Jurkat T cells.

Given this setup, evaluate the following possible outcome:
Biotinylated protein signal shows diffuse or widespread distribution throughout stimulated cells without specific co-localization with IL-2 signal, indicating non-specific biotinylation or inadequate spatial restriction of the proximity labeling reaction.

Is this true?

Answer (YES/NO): NO